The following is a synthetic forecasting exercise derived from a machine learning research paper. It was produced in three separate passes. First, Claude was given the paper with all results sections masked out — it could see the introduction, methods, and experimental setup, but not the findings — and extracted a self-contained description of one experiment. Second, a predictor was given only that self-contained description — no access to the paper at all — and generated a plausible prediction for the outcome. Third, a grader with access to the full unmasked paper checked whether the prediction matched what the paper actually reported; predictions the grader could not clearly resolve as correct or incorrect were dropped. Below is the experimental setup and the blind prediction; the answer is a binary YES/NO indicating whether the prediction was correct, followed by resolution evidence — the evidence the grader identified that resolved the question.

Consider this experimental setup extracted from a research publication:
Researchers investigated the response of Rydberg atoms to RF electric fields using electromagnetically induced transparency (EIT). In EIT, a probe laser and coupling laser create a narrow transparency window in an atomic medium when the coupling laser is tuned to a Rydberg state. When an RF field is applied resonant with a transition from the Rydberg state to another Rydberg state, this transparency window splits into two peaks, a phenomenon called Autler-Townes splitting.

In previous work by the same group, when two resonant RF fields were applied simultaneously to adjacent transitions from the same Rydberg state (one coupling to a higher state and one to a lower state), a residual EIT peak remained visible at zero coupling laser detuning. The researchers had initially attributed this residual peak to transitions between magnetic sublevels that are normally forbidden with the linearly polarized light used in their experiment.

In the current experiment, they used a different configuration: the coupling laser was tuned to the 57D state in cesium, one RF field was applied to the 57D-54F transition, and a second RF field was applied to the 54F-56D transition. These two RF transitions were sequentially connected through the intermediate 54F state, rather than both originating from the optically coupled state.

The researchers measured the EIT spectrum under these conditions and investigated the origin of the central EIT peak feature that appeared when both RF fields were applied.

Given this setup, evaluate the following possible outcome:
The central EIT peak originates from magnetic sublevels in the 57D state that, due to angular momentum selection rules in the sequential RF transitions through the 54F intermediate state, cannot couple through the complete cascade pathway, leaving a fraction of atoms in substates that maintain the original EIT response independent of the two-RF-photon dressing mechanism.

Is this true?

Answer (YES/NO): NO